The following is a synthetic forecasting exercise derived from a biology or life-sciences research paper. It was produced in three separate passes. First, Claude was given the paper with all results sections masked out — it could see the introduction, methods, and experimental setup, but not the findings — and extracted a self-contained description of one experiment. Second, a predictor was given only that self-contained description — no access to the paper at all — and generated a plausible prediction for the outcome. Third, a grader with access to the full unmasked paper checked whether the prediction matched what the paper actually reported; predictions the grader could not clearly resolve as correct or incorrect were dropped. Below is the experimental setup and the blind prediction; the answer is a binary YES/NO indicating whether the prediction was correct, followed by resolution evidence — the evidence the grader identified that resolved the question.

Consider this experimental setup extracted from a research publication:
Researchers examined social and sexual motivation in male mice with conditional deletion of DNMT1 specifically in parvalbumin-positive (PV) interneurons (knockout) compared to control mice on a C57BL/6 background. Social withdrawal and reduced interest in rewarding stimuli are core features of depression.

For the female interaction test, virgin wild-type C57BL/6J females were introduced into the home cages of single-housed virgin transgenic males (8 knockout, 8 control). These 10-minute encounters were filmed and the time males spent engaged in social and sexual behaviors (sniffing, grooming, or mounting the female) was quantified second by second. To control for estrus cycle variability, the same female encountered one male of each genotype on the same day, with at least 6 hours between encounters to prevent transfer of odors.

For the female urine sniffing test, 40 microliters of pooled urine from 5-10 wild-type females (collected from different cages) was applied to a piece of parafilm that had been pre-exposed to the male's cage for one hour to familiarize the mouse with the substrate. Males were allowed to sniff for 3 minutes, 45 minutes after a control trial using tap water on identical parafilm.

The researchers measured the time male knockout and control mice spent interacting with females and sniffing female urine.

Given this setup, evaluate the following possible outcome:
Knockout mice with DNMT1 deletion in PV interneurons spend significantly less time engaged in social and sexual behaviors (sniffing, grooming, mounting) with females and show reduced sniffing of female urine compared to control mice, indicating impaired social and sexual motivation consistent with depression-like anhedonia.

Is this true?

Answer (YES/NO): NO